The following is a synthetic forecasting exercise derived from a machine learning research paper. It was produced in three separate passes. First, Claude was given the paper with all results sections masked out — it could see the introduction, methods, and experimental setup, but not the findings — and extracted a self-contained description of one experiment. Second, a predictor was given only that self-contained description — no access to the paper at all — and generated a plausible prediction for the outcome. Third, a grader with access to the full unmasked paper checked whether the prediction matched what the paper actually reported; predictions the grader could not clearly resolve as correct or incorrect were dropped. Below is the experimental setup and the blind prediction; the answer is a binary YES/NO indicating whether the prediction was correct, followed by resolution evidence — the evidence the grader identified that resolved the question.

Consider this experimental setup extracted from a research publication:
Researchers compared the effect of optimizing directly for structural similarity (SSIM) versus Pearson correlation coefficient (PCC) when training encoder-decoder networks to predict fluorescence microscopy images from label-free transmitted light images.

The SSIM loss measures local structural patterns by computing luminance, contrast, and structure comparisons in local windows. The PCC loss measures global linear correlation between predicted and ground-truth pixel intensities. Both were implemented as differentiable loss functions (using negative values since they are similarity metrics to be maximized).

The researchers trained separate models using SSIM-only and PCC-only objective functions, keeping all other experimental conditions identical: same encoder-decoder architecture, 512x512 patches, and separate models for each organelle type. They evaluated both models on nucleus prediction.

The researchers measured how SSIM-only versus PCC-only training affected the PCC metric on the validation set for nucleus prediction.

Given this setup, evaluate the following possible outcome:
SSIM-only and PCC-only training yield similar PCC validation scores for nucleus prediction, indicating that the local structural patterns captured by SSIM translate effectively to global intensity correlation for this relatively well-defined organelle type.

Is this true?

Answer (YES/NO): NO